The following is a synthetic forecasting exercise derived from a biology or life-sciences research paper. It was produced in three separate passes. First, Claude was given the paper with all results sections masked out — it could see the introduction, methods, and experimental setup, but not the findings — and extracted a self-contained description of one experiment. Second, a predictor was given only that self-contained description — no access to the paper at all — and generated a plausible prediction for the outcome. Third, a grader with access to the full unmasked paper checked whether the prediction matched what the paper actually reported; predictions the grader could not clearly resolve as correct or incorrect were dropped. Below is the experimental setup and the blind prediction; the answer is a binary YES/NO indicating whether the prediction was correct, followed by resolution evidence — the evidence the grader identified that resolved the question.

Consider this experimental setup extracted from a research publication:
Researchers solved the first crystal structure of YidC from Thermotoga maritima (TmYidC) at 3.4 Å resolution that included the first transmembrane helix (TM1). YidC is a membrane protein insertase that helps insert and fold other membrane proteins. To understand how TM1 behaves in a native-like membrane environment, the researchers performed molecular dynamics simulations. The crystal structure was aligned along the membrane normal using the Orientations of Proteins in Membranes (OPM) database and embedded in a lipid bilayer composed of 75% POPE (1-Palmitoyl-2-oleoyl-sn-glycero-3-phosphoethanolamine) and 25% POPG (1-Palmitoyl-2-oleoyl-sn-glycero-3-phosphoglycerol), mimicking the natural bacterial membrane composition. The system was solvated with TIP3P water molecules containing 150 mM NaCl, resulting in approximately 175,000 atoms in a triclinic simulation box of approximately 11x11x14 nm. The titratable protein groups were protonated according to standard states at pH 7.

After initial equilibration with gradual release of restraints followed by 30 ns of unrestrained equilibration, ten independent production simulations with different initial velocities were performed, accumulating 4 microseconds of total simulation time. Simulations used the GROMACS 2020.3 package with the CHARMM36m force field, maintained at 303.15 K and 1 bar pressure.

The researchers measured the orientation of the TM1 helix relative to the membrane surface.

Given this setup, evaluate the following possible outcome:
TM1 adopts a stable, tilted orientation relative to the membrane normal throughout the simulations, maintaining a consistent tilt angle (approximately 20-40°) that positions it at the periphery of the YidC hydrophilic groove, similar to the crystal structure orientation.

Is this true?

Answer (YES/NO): NO